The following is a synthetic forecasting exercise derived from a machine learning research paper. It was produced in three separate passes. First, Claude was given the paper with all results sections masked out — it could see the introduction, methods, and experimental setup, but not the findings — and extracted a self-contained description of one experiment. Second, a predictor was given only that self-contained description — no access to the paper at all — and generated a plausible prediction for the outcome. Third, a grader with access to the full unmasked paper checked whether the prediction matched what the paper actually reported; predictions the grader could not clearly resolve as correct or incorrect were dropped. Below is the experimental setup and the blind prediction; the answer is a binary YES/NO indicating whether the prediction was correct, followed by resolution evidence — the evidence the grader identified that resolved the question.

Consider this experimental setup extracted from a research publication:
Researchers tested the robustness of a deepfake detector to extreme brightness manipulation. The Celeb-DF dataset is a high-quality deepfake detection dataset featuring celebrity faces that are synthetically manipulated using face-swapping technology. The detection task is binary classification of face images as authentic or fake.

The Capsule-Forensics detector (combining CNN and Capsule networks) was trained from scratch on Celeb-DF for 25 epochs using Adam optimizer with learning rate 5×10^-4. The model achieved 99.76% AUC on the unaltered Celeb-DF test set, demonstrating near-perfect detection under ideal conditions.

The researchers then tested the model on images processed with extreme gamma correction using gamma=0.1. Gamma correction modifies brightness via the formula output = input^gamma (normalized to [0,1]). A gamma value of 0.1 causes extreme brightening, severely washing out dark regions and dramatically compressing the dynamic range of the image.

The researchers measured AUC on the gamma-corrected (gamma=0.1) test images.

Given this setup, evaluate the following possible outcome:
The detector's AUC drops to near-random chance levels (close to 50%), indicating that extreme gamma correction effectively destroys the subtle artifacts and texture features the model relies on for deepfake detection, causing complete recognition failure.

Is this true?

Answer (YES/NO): YES